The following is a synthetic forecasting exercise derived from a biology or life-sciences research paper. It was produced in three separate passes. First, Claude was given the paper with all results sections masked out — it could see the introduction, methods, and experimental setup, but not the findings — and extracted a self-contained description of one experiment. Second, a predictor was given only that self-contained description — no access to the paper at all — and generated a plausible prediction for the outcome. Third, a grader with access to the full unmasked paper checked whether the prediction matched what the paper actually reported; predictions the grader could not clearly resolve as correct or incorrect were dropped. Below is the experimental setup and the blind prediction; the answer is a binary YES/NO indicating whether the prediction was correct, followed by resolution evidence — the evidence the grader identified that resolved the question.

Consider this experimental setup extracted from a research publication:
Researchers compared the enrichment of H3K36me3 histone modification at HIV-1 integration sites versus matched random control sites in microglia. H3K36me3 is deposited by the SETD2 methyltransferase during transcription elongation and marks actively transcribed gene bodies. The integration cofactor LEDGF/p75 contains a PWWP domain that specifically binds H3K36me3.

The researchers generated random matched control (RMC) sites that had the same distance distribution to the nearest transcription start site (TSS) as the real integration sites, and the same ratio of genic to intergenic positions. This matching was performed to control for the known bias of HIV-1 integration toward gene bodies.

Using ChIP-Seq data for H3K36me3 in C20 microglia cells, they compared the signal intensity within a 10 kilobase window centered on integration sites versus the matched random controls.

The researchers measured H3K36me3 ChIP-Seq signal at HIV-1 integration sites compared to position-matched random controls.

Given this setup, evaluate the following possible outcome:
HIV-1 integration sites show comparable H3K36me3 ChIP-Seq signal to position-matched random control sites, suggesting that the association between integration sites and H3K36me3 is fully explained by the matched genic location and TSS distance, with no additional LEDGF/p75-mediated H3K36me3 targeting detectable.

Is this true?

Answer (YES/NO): NO